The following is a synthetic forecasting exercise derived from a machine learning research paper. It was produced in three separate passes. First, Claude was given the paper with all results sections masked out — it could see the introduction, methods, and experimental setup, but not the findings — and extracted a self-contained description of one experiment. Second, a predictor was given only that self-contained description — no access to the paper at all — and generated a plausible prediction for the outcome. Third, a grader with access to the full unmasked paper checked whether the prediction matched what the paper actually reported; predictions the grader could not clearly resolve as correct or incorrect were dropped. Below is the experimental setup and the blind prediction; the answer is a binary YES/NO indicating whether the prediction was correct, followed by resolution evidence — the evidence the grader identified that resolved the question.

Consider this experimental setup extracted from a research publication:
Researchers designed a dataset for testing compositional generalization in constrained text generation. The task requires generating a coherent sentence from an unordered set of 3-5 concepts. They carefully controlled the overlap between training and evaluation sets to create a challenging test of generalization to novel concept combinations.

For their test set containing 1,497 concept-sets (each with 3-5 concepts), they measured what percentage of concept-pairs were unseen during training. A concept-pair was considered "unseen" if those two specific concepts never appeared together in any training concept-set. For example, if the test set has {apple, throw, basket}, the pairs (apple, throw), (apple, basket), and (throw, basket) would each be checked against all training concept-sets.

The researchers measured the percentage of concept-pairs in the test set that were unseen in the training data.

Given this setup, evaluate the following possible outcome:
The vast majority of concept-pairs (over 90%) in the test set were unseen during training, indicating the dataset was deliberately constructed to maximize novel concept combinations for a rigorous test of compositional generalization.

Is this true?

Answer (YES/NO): YES